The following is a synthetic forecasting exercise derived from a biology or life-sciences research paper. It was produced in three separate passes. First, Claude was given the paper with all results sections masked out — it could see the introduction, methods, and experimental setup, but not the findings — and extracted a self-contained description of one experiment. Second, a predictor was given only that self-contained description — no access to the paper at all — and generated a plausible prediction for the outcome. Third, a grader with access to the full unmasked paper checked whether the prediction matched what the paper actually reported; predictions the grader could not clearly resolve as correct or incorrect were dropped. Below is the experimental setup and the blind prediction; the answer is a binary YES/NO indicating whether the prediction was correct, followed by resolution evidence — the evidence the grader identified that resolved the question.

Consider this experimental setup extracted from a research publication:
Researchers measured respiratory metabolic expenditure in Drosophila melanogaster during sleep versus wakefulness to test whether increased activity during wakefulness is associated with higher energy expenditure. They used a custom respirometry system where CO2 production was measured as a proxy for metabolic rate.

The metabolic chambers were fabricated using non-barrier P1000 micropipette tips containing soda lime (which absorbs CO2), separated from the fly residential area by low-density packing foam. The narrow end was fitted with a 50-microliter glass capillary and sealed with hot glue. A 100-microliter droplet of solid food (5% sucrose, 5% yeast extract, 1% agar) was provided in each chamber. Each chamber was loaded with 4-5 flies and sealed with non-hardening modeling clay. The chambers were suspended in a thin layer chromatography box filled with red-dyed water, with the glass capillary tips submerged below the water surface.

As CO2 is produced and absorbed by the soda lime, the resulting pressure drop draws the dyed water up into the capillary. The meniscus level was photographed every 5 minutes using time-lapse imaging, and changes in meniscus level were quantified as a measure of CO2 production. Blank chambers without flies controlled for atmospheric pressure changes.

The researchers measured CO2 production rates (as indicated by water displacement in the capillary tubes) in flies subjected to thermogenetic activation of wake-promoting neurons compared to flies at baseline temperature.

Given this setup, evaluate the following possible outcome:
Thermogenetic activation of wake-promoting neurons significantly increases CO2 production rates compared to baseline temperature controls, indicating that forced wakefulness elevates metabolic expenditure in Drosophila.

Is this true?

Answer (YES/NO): NO